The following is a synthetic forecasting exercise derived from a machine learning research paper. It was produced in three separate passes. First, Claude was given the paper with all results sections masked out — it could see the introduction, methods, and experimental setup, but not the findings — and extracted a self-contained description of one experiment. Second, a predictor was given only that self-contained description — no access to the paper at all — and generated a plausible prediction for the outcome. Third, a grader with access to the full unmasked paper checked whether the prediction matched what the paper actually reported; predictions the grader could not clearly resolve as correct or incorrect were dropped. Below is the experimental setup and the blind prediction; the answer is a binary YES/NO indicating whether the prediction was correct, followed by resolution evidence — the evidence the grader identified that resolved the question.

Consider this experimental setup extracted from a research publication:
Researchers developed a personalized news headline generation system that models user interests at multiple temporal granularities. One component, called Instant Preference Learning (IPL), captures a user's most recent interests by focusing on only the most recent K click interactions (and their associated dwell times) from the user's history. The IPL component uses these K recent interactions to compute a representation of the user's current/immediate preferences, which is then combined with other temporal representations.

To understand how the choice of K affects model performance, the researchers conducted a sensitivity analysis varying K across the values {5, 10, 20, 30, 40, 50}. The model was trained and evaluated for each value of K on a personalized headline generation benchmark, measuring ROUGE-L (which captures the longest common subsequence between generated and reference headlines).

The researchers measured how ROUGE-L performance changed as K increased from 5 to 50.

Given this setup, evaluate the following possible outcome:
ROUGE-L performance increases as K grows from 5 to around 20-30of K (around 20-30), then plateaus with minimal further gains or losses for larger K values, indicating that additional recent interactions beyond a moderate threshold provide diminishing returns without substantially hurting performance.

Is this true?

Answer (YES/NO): NO